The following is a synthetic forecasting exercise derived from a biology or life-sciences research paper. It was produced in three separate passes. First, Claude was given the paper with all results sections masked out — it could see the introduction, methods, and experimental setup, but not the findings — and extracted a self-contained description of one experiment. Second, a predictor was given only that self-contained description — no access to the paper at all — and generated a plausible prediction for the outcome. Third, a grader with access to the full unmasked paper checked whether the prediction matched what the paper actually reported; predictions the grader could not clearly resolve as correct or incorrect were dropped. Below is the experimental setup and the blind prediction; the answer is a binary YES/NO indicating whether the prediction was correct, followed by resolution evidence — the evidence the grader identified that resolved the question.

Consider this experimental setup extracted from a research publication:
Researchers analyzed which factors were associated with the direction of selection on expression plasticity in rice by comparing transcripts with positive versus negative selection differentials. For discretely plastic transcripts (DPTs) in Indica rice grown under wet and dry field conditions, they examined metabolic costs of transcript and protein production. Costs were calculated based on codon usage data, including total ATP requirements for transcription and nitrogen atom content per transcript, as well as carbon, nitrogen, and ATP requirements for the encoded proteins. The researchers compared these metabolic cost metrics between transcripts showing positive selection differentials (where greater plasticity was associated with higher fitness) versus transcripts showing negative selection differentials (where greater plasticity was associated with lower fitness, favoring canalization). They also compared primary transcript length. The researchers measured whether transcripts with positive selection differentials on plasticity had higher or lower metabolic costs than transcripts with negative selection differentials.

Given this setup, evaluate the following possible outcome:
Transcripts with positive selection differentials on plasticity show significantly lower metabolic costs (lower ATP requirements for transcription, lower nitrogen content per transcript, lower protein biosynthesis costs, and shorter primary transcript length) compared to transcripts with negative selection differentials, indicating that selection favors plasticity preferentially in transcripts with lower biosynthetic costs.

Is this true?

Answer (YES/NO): NO